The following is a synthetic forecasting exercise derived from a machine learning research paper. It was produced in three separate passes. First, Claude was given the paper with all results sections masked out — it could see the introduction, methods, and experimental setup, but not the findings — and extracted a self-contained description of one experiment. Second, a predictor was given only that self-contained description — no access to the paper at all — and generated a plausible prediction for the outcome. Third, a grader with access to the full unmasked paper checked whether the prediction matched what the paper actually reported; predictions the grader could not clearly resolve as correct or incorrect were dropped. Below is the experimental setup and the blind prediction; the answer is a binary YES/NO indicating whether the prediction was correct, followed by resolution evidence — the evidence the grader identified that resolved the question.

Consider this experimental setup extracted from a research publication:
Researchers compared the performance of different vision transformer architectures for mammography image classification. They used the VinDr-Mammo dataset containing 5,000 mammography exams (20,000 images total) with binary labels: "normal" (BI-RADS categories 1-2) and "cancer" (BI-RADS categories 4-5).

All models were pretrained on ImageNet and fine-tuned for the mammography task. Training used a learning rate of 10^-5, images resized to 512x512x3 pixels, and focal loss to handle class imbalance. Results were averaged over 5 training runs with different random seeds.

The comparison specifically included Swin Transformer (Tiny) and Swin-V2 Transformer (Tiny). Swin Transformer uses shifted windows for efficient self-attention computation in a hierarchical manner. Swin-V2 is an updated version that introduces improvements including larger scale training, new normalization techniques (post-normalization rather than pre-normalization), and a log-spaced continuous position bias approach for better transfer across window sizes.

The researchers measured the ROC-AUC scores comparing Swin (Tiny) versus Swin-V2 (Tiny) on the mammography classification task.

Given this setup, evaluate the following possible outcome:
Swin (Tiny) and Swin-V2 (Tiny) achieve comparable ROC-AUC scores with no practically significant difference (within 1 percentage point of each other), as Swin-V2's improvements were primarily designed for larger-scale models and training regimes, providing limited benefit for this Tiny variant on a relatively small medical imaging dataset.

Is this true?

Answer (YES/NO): NO